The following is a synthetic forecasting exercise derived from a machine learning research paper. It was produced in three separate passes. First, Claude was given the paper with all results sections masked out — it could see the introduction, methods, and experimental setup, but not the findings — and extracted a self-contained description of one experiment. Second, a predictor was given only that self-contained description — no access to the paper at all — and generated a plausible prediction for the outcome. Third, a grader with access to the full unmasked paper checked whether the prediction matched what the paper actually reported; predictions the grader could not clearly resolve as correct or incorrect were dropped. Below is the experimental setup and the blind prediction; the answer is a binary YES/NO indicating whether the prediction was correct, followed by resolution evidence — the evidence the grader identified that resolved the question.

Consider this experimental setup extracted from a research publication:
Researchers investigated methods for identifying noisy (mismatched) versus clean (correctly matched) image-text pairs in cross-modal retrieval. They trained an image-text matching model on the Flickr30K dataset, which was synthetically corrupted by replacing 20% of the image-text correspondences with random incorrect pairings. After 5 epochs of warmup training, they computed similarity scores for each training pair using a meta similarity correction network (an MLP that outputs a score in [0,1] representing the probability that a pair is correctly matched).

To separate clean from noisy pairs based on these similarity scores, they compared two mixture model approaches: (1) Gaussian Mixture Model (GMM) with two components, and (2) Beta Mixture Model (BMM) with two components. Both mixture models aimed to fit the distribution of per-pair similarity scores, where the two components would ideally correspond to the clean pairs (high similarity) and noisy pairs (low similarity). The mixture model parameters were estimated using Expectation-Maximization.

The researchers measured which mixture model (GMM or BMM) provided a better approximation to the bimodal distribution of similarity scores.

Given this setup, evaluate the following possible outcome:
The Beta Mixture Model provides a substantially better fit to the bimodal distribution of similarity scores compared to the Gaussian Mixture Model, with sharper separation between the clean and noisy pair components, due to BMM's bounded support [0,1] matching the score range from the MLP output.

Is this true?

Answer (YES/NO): NO